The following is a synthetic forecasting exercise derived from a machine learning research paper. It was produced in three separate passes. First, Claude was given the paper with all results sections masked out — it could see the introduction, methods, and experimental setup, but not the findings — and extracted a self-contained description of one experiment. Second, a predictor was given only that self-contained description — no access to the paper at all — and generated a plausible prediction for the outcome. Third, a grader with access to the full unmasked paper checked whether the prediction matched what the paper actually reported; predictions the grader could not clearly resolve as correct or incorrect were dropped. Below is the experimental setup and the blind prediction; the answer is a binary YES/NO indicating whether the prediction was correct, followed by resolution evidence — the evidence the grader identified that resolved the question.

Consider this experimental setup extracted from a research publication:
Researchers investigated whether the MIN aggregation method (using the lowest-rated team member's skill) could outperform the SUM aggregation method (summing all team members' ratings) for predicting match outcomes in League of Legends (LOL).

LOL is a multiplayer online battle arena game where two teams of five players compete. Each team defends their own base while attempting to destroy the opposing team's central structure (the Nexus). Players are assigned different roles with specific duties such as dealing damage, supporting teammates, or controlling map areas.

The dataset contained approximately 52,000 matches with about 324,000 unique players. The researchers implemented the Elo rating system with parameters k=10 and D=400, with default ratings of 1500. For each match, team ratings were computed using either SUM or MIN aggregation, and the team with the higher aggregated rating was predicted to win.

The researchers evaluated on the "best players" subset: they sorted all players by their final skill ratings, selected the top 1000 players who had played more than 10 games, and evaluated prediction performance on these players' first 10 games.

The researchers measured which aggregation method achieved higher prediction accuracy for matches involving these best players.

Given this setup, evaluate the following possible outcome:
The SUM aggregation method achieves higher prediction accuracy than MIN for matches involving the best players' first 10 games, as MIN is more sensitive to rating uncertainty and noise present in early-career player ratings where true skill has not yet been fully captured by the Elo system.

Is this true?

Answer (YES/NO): YES